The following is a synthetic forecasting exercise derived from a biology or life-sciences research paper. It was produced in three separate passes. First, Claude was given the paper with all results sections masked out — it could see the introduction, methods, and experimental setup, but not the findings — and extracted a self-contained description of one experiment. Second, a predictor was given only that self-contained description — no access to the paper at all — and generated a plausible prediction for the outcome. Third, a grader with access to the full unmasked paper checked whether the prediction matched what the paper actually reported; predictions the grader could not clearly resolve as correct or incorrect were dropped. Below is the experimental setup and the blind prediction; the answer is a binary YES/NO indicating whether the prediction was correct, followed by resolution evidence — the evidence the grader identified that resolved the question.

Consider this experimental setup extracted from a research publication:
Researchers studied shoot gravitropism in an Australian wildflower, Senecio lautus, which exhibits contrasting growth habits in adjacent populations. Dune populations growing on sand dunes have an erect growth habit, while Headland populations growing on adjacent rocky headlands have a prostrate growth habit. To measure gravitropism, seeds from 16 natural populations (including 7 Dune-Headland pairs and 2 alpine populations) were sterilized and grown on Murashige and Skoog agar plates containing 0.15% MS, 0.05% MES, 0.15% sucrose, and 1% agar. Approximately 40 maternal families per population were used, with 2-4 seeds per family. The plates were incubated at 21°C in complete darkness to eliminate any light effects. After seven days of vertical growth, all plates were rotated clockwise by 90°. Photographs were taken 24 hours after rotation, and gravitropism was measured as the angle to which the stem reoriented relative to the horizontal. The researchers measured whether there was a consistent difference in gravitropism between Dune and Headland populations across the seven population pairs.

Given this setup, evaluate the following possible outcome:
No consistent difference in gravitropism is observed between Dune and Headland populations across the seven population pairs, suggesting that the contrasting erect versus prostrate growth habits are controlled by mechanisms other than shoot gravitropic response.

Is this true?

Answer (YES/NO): NO